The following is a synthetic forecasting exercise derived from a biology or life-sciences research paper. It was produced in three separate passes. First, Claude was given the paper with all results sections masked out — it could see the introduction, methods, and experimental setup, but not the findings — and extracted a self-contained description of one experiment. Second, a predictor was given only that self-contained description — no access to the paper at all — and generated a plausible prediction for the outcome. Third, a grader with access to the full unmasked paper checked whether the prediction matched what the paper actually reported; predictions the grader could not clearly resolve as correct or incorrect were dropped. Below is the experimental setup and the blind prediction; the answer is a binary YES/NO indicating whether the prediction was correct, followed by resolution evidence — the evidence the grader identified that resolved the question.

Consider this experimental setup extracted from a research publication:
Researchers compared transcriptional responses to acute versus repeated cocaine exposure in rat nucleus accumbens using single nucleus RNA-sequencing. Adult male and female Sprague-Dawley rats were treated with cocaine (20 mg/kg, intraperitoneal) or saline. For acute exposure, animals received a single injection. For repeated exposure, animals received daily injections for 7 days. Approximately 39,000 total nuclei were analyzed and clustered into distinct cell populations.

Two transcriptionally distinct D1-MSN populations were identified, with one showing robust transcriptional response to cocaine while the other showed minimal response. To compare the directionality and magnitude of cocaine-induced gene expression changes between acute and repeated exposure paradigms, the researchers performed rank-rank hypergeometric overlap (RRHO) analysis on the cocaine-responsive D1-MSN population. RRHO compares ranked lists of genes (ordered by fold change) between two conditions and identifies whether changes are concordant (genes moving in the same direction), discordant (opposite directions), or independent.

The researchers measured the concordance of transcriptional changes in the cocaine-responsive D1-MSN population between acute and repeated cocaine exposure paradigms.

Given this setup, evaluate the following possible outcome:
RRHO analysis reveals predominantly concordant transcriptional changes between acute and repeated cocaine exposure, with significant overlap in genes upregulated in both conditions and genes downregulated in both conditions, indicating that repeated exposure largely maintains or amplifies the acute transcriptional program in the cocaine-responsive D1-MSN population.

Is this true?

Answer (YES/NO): YES